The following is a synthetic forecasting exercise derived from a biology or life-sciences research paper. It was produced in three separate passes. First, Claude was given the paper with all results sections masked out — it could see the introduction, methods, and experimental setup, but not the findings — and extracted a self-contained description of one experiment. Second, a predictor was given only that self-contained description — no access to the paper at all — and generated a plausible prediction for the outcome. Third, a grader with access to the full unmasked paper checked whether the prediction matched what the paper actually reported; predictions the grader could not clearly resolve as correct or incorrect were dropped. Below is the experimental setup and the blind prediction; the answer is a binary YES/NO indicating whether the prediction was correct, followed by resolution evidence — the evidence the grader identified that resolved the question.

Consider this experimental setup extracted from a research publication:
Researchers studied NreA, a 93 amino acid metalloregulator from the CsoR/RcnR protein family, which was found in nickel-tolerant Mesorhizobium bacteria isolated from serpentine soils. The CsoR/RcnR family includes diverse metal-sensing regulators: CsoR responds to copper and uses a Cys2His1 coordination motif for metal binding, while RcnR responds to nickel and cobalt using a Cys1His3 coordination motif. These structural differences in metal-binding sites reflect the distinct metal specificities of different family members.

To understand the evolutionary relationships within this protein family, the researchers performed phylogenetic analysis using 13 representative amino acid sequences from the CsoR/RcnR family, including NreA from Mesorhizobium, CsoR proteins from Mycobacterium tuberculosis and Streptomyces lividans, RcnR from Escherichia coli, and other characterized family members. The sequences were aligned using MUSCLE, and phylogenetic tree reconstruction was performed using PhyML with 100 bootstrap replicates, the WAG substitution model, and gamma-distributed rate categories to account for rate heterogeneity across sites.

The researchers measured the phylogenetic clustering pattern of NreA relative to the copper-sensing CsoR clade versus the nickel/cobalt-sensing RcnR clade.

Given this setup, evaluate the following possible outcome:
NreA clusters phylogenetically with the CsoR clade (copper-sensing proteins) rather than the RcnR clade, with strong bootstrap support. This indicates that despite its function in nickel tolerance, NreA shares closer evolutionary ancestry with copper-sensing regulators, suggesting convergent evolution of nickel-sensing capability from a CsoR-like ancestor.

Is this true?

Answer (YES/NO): NO